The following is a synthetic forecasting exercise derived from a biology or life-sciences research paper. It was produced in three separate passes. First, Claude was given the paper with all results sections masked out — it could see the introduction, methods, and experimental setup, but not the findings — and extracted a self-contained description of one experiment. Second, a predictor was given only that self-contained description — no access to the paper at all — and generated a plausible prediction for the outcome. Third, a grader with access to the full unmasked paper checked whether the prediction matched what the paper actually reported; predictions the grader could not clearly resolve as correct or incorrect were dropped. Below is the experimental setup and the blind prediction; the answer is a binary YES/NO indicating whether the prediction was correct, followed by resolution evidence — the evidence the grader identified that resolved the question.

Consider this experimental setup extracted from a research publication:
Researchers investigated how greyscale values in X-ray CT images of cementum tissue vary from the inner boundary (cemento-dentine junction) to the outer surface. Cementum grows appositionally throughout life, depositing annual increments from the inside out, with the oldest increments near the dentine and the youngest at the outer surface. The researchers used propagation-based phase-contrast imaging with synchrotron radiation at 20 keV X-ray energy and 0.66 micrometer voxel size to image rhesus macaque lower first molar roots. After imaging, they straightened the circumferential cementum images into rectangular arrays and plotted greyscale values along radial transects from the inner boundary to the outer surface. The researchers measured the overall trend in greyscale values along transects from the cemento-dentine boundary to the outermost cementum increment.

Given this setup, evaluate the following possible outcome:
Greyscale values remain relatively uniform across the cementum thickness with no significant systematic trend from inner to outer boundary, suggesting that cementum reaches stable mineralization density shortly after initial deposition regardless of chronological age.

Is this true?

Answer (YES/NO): NO